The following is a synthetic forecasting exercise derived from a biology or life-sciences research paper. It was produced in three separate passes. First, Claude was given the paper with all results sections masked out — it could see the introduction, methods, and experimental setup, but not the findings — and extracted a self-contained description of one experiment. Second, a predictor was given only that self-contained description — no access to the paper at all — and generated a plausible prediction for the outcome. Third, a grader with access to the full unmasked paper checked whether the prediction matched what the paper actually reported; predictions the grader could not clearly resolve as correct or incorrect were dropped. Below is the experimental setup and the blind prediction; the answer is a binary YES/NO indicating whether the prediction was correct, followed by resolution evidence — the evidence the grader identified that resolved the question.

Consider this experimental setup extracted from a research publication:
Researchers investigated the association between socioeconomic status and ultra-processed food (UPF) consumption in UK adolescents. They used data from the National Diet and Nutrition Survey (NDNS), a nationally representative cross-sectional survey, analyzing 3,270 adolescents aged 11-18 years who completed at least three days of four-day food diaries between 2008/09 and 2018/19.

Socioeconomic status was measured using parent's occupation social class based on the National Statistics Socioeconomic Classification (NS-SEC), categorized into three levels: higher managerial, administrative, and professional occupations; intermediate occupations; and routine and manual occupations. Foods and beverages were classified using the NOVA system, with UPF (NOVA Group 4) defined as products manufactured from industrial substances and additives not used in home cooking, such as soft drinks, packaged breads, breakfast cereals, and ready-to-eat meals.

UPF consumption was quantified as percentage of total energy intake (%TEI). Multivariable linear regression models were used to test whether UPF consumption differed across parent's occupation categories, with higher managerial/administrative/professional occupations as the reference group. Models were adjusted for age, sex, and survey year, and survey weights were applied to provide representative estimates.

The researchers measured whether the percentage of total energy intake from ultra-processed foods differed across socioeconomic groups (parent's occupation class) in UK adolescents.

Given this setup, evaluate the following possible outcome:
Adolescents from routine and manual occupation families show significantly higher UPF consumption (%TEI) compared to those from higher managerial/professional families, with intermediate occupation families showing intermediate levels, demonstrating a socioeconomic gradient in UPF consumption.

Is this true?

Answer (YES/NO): YES